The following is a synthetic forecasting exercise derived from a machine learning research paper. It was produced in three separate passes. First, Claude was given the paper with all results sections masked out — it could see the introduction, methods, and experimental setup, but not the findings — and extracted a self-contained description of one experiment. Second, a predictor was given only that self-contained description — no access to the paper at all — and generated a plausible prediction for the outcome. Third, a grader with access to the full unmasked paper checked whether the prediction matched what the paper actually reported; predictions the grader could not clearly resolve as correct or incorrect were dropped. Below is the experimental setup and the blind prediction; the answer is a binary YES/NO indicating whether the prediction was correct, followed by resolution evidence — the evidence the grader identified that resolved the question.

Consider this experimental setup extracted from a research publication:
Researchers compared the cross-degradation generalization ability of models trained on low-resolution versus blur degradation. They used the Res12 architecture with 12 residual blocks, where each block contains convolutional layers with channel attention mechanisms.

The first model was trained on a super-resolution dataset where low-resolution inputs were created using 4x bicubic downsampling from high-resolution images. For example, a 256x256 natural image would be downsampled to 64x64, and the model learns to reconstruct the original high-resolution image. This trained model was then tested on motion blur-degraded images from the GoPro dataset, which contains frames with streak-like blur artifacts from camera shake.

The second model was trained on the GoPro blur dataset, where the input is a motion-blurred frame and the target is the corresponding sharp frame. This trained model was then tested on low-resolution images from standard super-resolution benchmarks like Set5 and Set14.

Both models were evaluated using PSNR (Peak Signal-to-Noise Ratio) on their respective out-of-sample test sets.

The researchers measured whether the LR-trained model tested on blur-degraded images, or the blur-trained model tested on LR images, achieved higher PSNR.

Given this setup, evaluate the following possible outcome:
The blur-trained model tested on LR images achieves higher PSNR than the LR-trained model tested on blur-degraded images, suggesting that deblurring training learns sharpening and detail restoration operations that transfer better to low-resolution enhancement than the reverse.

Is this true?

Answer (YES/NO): NO